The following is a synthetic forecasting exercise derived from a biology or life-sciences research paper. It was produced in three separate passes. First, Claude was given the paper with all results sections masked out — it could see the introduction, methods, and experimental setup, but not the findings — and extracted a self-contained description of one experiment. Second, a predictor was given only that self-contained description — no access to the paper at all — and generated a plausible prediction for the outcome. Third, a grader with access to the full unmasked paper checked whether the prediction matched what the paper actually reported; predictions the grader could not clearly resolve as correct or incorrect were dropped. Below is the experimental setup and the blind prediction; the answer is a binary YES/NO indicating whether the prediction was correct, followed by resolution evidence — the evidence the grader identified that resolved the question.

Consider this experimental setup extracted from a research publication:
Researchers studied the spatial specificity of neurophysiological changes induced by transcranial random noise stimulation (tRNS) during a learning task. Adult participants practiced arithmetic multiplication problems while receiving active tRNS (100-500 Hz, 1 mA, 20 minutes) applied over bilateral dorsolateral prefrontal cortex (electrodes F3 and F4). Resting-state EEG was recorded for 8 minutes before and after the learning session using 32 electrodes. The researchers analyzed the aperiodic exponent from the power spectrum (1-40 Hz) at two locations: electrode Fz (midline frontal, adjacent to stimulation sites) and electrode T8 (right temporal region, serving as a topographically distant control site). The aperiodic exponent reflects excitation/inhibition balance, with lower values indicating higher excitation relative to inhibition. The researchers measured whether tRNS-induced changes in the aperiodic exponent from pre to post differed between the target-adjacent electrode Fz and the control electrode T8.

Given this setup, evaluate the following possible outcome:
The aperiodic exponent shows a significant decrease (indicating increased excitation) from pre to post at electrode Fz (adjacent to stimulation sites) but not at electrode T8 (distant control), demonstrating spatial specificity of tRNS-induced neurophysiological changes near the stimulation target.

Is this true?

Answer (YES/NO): YES